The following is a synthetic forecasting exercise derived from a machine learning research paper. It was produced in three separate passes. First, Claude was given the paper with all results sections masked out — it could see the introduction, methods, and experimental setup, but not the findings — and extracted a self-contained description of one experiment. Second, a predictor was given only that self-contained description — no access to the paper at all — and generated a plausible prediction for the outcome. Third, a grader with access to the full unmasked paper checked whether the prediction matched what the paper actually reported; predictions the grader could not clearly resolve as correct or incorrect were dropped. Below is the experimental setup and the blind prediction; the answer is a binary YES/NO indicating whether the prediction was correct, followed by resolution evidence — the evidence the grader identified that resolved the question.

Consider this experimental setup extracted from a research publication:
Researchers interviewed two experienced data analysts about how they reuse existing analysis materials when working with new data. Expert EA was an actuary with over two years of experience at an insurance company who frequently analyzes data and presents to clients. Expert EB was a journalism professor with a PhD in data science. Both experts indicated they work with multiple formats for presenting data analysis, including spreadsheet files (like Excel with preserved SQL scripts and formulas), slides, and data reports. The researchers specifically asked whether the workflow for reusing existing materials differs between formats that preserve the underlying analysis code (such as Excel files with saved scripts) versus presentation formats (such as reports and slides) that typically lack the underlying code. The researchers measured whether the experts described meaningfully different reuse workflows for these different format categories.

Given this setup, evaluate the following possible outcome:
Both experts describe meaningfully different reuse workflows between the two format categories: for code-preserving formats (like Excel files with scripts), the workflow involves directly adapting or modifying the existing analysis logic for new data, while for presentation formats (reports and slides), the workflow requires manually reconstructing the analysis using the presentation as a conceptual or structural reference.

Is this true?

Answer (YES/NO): NO